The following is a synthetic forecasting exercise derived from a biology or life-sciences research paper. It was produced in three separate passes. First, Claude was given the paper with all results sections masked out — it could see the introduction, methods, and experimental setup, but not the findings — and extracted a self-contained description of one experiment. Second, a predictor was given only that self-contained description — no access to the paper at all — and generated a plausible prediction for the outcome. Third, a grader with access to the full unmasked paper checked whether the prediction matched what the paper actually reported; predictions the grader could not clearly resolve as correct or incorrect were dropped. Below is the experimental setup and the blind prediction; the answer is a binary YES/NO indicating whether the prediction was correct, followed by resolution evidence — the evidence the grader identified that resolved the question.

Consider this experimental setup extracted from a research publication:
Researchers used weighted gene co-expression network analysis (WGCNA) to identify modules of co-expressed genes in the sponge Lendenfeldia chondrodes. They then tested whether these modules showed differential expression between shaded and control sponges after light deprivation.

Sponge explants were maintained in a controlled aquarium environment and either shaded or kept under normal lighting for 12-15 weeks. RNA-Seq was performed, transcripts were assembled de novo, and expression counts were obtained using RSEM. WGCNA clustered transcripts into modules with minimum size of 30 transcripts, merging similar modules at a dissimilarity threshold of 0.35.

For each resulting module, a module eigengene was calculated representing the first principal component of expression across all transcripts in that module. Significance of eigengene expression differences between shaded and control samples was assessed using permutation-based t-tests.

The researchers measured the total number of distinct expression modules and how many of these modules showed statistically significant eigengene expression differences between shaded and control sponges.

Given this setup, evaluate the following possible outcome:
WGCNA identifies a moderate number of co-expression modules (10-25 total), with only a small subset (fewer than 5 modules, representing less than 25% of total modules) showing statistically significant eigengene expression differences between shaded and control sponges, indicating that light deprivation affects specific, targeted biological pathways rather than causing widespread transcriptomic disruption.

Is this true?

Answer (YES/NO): NO